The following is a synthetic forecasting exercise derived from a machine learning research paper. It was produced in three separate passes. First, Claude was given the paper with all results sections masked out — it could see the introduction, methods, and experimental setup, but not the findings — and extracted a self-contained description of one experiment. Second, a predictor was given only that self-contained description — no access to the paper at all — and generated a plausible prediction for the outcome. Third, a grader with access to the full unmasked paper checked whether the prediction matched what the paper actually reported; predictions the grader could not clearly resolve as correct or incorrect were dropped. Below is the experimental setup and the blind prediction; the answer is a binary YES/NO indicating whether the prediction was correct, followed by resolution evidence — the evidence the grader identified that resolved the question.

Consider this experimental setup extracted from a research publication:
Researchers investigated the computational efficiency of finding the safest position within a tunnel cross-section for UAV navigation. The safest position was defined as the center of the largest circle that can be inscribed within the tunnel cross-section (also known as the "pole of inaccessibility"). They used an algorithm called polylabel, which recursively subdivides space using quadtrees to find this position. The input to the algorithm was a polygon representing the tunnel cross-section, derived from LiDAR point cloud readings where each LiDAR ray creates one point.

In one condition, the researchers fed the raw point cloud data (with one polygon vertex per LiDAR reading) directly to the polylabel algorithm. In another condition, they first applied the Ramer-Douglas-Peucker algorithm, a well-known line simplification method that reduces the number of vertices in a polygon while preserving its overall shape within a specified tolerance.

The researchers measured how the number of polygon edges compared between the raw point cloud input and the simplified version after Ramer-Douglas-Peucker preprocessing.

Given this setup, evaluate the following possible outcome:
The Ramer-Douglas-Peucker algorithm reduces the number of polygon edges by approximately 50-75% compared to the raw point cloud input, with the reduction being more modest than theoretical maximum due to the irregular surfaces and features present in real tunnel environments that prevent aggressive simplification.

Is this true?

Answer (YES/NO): NO